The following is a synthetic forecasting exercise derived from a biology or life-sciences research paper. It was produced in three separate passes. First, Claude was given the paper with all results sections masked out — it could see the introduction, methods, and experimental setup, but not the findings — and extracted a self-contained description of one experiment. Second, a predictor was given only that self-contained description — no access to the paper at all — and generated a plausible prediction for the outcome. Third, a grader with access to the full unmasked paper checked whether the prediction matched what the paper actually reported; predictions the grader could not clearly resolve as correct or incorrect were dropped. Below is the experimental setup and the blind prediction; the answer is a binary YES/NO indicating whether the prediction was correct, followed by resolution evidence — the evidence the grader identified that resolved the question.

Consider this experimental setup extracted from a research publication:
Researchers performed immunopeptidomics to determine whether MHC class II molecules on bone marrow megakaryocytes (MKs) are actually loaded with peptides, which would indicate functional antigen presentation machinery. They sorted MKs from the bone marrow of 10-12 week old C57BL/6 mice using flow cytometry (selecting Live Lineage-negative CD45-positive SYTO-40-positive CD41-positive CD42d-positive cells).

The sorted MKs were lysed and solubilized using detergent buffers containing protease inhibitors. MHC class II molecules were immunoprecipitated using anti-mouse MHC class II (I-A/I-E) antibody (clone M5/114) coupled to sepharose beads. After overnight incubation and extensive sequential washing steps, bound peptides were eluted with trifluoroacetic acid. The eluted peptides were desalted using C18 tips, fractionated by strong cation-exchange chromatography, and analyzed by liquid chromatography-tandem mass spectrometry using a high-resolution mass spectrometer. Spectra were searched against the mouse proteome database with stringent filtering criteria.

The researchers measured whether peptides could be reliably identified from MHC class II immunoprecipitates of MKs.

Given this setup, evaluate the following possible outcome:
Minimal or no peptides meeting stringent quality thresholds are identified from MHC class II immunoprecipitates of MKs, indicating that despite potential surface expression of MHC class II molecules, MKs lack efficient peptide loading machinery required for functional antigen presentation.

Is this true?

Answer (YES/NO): NO